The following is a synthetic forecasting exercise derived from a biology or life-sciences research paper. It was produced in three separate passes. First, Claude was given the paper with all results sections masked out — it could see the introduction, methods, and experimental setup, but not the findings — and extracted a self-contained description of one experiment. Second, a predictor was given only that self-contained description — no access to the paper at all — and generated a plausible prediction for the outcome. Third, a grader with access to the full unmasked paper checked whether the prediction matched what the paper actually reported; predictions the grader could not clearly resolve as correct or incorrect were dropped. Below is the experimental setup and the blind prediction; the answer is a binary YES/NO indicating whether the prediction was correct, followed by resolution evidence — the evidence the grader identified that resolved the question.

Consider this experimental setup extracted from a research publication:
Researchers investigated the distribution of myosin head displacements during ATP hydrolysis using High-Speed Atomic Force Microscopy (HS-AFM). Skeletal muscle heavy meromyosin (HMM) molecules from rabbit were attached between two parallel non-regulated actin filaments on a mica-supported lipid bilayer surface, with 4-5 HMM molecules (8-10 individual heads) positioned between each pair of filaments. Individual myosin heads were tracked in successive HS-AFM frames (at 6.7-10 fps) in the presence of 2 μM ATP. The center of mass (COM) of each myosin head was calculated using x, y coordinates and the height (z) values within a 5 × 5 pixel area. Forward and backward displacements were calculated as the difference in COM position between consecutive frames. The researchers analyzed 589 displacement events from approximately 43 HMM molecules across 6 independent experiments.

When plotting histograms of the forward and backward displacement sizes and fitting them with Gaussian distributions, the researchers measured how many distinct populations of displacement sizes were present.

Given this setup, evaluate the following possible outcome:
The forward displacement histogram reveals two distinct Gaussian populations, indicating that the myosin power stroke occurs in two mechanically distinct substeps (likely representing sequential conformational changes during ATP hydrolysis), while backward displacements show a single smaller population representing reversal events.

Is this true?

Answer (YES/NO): NO